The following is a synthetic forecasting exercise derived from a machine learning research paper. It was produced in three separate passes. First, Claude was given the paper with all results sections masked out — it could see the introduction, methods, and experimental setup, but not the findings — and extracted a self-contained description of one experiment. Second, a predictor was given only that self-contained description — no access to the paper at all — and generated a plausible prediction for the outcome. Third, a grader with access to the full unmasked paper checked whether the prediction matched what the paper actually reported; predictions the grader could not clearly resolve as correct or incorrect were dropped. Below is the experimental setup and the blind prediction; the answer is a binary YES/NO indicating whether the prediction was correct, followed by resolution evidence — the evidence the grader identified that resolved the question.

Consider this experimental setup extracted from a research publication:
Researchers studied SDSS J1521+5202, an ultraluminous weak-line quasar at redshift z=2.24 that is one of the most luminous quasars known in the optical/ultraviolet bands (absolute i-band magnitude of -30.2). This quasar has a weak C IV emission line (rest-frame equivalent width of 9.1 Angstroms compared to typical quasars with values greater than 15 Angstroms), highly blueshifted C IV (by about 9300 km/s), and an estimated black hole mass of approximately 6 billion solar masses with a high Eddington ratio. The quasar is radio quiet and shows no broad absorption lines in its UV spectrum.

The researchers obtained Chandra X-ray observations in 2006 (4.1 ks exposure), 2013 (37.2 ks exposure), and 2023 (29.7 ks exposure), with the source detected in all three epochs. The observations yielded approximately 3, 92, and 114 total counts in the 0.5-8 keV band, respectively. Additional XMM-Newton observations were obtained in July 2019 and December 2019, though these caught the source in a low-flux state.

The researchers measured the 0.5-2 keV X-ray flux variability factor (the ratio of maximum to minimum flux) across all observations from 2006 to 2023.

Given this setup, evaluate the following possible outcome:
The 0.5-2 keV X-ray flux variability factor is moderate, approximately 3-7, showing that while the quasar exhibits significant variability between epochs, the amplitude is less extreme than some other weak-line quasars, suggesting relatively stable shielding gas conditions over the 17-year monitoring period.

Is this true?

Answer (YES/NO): NO